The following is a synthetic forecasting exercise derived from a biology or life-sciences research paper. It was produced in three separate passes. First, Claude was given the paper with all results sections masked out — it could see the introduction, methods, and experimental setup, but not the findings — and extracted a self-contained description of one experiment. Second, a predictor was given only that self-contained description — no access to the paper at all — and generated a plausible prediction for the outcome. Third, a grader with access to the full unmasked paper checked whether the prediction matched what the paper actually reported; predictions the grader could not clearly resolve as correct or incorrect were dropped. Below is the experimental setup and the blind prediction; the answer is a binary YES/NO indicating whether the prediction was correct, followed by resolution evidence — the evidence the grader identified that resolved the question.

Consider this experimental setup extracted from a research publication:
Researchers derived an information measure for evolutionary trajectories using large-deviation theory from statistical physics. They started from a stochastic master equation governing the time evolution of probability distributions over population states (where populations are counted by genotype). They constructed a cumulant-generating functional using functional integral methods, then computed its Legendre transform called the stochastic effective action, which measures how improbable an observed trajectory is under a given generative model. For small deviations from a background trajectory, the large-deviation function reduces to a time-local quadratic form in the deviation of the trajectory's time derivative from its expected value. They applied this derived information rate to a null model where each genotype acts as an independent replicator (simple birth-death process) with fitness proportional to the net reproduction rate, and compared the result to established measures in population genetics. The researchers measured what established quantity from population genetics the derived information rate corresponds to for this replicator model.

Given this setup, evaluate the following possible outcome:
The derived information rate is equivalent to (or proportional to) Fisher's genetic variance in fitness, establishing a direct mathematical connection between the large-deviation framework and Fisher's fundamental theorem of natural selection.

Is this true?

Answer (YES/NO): YES